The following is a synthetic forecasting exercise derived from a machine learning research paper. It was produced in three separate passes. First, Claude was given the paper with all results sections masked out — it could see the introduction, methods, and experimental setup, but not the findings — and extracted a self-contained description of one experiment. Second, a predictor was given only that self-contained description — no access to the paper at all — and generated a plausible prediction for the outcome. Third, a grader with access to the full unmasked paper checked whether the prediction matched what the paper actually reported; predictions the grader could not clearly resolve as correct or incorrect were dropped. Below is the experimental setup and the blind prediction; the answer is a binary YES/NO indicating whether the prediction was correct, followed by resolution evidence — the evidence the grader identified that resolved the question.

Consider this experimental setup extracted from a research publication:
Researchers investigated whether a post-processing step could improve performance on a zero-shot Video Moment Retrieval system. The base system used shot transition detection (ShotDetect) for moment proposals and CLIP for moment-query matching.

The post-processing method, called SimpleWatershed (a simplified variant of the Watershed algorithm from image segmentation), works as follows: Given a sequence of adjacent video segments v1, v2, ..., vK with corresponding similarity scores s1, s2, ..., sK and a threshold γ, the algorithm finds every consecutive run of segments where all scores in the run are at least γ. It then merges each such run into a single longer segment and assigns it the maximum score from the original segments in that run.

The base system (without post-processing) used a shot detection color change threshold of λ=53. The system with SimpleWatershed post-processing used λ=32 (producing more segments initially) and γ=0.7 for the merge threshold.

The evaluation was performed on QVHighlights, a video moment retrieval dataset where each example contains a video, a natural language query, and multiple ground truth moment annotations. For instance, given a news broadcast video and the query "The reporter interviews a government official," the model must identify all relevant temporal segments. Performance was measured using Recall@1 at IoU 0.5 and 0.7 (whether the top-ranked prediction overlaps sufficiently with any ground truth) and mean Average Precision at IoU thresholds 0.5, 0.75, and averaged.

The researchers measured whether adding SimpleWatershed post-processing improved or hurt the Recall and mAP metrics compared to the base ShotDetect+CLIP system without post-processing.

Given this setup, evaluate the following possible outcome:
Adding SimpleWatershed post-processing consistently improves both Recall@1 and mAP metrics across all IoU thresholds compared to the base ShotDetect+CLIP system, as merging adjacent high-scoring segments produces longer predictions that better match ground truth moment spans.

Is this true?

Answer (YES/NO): YES